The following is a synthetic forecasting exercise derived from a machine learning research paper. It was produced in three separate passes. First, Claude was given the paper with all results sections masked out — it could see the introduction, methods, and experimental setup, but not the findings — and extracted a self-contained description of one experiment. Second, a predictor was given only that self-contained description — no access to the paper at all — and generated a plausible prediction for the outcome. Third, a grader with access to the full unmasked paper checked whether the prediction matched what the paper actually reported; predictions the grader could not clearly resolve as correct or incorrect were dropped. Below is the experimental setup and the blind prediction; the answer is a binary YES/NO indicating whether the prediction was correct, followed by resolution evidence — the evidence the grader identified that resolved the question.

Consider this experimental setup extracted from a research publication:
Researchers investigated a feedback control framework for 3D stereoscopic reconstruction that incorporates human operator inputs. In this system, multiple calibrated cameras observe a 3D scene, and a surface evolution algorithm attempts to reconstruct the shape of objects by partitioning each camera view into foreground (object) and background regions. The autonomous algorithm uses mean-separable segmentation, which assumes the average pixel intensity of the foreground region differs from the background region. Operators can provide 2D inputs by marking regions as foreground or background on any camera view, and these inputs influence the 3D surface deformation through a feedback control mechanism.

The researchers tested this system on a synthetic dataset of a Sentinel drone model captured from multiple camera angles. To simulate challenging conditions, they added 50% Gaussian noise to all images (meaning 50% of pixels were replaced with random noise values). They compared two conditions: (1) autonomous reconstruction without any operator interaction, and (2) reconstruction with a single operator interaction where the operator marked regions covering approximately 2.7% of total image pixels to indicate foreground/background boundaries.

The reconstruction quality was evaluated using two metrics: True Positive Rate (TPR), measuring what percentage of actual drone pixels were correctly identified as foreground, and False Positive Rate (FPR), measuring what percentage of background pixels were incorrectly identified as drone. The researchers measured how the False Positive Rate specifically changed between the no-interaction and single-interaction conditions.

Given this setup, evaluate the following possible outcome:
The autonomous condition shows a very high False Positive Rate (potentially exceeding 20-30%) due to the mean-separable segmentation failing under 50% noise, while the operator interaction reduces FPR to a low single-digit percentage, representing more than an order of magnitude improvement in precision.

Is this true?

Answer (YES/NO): NO